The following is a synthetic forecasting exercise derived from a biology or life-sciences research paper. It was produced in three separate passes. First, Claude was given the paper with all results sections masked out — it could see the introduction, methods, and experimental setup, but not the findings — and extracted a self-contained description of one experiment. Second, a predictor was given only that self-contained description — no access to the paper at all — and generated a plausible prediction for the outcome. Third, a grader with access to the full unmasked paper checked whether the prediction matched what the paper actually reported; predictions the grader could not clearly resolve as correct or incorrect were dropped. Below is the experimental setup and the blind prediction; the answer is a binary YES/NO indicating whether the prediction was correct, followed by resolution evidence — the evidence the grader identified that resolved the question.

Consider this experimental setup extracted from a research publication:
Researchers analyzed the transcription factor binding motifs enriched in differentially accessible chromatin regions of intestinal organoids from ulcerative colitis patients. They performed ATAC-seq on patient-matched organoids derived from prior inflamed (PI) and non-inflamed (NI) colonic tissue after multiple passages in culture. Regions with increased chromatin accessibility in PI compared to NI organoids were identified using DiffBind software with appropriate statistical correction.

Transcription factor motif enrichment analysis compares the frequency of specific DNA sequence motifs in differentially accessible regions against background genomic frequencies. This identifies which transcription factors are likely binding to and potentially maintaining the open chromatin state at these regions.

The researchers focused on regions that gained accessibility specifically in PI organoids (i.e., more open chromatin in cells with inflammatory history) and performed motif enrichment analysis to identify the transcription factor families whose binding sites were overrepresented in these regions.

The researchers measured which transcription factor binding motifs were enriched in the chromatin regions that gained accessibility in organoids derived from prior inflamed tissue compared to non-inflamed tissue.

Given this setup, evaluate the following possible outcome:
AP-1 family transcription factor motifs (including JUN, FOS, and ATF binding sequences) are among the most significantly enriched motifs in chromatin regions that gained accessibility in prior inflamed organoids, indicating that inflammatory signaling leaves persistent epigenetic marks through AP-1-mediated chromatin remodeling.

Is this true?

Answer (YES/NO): YES